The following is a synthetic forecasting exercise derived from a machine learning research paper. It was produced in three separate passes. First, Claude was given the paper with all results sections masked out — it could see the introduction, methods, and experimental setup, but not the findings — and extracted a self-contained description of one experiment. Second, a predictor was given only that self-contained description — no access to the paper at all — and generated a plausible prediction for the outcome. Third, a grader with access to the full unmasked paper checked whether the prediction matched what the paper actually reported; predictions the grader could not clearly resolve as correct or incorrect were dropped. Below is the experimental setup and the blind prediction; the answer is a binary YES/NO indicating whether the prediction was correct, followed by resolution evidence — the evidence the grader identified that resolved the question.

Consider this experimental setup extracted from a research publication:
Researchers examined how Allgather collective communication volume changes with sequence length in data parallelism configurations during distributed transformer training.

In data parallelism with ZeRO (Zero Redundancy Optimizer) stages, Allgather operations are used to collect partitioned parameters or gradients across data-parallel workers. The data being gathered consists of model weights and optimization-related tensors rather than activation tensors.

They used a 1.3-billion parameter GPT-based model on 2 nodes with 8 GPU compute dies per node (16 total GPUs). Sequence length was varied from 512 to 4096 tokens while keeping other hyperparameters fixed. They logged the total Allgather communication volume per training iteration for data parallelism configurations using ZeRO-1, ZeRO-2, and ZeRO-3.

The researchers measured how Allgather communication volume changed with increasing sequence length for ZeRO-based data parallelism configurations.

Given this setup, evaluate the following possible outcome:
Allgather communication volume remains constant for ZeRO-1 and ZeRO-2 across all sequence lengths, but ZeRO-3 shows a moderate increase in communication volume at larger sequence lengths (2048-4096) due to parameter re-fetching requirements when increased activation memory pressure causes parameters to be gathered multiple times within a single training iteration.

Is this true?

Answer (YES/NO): NO